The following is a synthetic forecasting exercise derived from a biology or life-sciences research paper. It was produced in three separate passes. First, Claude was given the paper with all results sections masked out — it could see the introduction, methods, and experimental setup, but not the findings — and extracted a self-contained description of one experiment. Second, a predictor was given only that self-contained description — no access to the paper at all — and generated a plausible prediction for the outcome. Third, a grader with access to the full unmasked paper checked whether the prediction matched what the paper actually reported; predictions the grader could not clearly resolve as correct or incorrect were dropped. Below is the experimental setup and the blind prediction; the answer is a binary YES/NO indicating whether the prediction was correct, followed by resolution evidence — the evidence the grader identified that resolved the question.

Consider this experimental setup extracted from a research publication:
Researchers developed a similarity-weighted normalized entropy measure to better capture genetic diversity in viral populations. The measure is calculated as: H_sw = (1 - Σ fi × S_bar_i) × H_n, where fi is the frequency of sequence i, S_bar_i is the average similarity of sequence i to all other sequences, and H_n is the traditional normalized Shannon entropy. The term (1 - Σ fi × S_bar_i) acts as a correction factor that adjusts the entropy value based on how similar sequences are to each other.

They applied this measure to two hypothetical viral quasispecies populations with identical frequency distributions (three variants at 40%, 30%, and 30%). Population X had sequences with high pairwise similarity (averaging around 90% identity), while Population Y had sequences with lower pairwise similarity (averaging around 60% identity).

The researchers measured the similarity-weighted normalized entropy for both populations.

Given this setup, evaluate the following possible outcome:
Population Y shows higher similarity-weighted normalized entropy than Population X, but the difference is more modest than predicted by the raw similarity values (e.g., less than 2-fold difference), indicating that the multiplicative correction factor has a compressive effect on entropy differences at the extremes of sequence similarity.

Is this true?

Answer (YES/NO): NO